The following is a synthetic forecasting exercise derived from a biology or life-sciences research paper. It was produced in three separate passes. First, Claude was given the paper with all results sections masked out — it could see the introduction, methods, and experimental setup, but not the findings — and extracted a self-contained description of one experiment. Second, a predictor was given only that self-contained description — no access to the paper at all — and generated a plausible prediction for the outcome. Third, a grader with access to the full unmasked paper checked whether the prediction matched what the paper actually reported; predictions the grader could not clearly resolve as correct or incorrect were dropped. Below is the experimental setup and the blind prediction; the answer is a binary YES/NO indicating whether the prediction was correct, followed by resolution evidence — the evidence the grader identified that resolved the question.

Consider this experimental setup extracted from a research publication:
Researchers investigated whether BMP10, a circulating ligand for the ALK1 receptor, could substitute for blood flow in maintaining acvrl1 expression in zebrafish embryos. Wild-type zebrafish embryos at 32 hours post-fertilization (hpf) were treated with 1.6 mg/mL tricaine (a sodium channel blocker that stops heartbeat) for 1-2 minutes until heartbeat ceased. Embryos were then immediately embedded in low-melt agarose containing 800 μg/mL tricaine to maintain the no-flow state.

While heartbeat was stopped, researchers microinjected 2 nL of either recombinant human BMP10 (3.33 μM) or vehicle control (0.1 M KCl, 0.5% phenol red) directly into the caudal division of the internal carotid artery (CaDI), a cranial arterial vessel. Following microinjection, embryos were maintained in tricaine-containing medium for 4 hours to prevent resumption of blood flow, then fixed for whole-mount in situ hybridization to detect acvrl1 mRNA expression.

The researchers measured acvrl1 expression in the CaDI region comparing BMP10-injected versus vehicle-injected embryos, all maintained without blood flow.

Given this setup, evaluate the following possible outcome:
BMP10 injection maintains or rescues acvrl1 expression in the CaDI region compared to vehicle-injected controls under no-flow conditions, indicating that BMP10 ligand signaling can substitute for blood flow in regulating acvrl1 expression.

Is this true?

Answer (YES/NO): YES